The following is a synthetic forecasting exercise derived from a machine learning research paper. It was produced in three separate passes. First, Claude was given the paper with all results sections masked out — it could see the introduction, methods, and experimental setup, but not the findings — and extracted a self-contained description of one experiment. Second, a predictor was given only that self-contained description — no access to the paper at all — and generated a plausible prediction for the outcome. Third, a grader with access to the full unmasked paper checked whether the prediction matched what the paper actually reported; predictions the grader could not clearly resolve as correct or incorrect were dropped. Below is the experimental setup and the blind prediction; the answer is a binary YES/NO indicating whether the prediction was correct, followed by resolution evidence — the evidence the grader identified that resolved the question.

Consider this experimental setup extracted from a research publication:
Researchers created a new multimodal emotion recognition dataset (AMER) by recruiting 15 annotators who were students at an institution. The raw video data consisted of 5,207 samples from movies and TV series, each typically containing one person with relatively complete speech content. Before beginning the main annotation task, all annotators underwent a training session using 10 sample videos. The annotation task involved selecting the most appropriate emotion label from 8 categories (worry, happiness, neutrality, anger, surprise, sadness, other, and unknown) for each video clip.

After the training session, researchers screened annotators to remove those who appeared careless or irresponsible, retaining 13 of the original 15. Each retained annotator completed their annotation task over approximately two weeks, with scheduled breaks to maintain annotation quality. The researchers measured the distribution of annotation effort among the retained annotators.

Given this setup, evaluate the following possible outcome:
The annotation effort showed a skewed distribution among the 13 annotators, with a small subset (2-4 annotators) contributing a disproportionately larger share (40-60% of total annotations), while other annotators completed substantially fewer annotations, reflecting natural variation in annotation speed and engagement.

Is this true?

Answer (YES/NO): YES